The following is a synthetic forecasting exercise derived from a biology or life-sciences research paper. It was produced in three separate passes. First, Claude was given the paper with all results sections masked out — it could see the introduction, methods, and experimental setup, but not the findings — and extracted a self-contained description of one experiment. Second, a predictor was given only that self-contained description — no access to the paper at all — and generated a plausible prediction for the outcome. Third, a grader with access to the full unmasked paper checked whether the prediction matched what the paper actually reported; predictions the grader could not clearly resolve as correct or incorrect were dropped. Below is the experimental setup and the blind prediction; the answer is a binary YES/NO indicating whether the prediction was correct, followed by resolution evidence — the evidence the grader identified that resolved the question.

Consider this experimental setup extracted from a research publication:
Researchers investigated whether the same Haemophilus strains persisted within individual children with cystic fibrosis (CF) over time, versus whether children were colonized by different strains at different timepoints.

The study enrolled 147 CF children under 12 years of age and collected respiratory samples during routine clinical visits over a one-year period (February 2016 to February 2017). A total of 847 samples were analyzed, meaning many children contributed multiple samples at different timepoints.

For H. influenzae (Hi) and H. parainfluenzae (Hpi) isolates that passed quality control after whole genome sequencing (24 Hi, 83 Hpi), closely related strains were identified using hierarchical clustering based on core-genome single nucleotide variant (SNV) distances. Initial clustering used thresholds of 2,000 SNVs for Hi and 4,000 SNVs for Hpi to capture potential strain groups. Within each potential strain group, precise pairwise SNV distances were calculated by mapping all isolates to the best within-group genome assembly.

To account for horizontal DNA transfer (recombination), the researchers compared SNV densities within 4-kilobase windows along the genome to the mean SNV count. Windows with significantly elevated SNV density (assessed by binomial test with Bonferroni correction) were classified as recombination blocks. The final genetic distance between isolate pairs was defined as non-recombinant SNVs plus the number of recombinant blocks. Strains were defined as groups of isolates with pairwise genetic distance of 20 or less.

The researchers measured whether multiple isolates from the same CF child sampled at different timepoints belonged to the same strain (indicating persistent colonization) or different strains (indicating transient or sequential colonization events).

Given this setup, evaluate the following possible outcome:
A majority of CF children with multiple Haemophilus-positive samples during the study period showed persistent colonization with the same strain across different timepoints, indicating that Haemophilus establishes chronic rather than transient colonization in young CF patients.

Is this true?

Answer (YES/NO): NO